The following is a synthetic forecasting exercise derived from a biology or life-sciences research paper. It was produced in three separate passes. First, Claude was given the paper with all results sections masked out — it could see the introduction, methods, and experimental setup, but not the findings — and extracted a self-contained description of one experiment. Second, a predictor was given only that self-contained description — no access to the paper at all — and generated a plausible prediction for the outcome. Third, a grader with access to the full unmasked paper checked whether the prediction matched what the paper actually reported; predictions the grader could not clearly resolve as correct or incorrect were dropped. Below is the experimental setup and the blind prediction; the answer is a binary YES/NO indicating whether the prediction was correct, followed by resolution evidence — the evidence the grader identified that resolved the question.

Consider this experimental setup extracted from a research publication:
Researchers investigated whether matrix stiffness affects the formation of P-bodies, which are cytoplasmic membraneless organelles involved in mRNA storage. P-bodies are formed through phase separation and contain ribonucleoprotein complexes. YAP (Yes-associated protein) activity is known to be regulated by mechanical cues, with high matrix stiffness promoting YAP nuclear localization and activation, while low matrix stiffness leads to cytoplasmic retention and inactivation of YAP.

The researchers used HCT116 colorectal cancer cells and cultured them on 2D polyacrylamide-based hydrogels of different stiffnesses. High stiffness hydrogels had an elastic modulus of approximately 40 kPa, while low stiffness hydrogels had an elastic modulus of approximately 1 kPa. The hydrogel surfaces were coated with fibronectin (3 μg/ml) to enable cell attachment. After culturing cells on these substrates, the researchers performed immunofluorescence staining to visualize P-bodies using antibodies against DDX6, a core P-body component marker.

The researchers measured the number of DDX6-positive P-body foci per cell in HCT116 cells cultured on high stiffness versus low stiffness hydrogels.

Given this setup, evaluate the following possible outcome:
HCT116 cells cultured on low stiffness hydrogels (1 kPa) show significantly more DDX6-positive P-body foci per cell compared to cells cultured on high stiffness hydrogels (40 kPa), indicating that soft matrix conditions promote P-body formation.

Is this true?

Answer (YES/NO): NO